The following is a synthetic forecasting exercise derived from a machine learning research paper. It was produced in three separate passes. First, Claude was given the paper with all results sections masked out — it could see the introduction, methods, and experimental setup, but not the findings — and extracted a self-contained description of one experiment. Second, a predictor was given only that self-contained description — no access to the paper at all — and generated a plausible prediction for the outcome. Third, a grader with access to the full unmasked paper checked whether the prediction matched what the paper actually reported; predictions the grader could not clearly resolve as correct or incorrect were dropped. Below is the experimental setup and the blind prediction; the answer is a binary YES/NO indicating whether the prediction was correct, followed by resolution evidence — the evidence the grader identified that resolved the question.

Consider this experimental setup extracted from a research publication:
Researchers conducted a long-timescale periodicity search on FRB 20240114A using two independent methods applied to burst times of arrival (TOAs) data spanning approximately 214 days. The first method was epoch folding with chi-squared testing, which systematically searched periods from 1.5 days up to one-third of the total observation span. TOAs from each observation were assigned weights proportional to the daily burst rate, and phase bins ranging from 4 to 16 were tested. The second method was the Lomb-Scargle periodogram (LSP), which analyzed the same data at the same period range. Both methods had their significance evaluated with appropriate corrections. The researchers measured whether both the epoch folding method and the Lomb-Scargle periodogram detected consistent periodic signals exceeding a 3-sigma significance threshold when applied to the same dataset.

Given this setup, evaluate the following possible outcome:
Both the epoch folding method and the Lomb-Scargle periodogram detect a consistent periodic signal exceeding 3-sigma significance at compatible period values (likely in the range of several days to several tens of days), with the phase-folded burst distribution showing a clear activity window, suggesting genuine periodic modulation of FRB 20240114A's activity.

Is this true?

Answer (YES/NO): YES